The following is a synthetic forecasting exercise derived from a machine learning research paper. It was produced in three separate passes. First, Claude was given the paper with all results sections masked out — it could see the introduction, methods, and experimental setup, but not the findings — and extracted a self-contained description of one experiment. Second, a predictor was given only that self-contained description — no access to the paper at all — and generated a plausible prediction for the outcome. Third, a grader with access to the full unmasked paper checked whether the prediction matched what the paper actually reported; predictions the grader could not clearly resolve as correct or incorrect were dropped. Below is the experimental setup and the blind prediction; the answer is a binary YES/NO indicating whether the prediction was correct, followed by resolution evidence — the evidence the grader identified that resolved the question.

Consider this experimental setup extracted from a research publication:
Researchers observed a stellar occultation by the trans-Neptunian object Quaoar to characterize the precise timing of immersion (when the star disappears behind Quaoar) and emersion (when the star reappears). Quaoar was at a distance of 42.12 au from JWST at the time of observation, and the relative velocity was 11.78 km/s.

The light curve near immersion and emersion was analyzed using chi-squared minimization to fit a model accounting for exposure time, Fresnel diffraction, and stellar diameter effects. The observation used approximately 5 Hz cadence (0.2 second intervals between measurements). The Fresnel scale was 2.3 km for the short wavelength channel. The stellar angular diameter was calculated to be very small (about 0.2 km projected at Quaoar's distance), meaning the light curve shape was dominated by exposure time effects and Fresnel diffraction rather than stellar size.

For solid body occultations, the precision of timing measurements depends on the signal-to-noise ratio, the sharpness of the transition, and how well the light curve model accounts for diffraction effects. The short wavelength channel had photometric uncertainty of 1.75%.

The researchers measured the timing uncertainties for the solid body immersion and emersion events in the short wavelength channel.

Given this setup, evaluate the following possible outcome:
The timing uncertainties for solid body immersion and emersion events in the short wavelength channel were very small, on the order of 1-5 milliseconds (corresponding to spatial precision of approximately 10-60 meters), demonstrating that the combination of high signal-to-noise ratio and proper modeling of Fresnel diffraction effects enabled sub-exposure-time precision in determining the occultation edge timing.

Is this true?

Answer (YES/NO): YES